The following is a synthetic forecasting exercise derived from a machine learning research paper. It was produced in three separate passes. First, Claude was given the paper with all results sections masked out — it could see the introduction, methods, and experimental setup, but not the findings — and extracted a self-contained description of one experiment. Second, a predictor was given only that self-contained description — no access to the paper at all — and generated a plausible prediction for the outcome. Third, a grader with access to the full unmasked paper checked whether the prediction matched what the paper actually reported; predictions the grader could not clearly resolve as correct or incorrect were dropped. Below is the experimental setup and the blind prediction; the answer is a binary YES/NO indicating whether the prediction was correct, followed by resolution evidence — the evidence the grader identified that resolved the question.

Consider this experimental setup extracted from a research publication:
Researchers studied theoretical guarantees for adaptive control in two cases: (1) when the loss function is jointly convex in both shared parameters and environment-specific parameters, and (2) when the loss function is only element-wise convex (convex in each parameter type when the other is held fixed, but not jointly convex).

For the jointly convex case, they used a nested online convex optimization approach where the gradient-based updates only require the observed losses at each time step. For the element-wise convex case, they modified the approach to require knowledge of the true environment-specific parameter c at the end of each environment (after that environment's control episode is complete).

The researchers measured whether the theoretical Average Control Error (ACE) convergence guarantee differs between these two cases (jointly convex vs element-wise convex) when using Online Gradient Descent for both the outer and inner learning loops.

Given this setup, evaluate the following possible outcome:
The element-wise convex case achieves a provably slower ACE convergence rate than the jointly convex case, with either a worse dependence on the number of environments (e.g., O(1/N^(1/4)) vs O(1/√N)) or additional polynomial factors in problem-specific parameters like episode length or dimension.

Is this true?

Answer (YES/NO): NO